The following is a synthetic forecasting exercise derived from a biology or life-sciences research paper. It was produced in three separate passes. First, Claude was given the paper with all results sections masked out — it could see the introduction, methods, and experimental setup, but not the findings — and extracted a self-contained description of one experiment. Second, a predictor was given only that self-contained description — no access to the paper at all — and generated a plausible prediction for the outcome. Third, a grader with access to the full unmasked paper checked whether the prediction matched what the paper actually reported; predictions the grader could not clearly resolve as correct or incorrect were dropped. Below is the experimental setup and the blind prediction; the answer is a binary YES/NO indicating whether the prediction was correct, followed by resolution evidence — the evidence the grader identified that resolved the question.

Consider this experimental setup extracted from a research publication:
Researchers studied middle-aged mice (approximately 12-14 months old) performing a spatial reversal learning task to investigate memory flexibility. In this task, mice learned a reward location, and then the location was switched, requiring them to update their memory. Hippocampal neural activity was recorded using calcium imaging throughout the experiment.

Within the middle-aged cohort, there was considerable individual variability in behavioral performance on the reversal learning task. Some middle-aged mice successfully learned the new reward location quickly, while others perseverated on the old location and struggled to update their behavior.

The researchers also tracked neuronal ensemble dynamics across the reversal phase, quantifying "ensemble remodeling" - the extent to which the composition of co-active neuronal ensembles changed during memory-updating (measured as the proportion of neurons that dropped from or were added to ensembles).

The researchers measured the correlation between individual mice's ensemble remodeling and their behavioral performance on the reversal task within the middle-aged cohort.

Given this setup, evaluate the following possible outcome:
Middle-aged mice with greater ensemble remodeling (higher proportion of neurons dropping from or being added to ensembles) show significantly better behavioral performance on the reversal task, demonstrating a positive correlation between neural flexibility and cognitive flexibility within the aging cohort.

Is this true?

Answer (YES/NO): YES